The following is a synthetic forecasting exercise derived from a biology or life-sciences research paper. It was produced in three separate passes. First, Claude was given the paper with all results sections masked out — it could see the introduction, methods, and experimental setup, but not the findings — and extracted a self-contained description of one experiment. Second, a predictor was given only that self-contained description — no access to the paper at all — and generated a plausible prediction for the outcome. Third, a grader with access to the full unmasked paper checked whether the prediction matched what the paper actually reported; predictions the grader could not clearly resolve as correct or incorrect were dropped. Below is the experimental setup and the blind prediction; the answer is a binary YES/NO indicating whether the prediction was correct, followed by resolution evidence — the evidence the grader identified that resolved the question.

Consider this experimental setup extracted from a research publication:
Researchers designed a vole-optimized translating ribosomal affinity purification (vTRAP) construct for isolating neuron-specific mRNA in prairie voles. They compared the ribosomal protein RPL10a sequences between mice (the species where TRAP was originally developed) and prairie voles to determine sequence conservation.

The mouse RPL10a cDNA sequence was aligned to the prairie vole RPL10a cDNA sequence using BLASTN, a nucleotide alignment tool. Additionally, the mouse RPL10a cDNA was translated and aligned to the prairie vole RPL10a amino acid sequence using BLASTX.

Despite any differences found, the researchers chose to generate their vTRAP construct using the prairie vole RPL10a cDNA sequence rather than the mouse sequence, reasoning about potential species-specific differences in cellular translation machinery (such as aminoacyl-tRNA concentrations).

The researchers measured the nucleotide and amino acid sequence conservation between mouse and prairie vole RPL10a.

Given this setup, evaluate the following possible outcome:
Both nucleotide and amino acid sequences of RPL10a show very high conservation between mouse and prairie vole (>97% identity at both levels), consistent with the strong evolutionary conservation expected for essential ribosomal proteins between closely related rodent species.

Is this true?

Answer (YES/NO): NO